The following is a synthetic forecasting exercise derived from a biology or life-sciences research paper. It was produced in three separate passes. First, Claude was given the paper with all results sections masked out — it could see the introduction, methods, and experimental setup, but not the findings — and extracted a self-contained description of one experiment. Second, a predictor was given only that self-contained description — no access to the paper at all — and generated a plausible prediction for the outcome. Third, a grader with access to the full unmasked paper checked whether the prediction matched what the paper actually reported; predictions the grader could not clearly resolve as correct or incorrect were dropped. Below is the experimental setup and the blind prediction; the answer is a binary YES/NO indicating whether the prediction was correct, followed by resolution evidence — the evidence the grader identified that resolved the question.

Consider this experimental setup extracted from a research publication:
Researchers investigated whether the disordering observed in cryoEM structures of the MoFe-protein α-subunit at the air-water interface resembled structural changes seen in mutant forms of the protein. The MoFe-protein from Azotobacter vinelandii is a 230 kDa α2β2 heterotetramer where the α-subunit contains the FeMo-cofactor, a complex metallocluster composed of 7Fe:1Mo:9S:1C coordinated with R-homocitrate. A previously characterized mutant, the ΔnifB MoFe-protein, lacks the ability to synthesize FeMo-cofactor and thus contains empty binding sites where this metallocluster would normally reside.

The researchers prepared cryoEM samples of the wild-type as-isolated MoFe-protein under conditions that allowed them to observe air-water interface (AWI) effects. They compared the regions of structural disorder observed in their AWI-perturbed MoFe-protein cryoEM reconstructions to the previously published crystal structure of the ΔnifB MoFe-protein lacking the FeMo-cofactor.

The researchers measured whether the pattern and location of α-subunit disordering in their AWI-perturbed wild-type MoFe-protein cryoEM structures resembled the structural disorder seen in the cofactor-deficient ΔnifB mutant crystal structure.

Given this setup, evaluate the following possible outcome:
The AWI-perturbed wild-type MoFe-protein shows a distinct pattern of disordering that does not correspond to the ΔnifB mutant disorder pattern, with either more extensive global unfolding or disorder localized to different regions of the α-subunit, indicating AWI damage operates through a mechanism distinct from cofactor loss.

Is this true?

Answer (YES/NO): NO